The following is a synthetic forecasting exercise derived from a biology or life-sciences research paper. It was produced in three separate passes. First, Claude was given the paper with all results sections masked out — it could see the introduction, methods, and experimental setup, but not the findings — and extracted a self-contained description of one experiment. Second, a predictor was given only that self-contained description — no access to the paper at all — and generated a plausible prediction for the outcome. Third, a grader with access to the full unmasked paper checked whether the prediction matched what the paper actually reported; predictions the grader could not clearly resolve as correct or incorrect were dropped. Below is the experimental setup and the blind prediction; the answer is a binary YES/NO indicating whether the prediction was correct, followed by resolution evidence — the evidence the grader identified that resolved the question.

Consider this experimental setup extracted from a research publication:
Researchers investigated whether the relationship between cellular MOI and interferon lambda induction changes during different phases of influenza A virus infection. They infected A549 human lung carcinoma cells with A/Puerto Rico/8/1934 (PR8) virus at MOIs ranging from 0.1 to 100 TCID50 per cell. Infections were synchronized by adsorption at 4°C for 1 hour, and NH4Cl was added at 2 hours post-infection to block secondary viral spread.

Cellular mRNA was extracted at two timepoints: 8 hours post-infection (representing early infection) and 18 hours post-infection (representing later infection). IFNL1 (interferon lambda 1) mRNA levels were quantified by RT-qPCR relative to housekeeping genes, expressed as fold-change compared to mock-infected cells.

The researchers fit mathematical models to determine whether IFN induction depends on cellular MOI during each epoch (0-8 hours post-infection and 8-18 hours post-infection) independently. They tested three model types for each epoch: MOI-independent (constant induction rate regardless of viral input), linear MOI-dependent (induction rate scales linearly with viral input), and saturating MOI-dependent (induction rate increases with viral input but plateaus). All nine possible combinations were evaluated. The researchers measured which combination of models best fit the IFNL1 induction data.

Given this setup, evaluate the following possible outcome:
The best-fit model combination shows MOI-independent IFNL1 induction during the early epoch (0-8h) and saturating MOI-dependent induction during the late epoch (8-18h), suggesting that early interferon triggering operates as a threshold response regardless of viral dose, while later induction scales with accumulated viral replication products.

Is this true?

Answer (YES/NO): NO